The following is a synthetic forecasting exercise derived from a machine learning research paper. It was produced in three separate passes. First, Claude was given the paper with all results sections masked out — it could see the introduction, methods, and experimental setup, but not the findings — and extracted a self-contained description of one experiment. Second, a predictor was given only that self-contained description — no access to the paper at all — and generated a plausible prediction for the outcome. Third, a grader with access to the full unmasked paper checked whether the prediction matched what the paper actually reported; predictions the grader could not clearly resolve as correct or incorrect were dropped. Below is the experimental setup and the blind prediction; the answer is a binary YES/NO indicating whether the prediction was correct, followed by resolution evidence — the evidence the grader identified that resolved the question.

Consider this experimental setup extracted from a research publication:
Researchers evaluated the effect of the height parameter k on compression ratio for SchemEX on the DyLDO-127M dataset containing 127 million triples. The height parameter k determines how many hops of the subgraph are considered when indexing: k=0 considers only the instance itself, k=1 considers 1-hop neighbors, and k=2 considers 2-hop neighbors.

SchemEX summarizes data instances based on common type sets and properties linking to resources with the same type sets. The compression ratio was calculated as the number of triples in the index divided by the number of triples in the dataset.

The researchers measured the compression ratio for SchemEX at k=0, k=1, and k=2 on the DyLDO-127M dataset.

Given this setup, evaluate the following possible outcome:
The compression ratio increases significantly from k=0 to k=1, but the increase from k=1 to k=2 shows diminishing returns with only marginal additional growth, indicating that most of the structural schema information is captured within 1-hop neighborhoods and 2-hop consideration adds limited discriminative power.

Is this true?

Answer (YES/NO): YES